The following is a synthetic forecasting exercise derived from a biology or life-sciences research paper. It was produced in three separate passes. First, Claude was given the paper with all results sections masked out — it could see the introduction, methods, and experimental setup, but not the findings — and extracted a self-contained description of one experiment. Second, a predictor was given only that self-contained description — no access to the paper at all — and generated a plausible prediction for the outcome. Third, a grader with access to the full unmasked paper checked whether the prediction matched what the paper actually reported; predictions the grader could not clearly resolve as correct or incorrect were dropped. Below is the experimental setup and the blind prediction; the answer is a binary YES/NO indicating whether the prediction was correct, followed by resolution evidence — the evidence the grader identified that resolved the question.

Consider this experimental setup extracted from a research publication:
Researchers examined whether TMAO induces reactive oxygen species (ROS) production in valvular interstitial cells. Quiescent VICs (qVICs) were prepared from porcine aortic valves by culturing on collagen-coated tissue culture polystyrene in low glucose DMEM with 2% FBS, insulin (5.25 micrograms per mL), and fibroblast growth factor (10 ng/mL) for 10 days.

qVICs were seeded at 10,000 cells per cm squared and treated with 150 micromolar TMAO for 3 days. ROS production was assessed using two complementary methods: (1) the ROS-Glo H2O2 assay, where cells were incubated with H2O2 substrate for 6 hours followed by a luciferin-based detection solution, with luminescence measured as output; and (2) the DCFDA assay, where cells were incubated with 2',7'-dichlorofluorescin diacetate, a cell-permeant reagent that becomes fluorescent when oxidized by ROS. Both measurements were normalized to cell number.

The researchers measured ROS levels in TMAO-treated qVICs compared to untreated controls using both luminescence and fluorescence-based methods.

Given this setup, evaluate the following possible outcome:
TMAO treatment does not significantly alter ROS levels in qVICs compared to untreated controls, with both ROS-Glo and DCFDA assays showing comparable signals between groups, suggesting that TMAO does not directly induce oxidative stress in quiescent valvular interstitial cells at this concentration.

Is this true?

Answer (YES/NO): NO